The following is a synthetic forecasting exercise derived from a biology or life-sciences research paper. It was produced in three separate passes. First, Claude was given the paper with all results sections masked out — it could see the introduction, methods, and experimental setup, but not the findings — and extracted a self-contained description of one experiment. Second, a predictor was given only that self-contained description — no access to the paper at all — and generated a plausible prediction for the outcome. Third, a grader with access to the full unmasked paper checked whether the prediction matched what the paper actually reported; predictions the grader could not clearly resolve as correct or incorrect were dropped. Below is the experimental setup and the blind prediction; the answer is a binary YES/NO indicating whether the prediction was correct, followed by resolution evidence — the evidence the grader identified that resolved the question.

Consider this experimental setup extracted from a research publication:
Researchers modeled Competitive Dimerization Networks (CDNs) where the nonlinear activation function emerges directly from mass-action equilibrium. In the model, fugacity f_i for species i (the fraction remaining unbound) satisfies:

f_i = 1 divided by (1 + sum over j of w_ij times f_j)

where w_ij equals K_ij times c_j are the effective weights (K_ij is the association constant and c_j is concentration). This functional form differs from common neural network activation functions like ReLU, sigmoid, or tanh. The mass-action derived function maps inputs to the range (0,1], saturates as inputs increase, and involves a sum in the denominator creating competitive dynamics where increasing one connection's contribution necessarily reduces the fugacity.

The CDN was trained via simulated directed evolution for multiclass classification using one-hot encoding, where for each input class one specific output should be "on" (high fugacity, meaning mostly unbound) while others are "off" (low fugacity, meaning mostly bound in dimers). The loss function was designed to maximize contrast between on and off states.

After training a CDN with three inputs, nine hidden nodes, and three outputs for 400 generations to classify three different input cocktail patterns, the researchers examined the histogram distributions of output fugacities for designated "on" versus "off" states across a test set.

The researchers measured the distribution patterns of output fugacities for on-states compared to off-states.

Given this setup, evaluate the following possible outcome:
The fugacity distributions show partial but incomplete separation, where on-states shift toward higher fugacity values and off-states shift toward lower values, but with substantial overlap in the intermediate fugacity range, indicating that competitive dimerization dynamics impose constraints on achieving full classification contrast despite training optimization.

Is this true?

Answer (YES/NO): NO